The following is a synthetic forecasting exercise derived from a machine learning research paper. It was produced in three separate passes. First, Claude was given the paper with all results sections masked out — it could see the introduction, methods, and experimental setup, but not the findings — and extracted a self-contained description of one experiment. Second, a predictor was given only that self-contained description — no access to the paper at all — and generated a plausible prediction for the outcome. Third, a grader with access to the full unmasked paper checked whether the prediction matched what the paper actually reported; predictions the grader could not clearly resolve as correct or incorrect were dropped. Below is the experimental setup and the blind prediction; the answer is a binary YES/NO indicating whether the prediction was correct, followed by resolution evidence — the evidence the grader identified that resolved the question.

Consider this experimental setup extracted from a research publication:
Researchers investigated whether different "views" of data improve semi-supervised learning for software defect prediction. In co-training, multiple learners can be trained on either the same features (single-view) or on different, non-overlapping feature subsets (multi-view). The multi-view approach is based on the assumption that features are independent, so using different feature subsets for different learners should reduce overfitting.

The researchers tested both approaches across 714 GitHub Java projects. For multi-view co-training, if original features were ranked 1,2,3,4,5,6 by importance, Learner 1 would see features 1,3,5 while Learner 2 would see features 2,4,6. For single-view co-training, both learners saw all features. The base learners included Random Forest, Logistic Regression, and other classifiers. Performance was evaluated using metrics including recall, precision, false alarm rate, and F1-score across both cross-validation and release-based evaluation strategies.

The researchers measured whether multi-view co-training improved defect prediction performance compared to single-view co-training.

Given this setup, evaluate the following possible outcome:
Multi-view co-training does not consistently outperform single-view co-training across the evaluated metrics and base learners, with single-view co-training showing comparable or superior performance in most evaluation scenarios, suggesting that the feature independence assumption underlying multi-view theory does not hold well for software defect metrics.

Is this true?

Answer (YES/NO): YES